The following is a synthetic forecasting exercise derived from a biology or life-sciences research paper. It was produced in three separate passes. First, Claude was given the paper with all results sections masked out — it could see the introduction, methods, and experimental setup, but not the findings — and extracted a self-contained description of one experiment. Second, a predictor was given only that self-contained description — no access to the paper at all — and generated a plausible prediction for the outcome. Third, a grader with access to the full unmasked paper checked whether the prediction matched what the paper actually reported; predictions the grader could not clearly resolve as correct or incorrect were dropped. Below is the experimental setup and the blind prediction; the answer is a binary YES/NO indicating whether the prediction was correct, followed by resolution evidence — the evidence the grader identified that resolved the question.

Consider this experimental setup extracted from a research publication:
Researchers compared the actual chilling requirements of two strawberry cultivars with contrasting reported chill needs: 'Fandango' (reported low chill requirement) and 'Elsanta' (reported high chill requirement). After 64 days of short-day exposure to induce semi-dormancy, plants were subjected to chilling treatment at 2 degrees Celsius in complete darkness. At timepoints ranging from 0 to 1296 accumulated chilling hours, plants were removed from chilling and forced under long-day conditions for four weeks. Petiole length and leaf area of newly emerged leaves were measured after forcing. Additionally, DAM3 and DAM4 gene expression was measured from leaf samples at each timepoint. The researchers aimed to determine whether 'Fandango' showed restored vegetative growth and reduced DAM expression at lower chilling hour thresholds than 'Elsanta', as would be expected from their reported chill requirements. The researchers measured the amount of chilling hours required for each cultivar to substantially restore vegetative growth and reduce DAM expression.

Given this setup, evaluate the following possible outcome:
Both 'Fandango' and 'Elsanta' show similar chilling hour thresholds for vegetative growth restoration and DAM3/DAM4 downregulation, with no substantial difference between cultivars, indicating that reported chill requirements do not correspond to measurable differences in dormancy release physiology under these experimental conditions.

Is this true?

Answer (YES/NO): YES